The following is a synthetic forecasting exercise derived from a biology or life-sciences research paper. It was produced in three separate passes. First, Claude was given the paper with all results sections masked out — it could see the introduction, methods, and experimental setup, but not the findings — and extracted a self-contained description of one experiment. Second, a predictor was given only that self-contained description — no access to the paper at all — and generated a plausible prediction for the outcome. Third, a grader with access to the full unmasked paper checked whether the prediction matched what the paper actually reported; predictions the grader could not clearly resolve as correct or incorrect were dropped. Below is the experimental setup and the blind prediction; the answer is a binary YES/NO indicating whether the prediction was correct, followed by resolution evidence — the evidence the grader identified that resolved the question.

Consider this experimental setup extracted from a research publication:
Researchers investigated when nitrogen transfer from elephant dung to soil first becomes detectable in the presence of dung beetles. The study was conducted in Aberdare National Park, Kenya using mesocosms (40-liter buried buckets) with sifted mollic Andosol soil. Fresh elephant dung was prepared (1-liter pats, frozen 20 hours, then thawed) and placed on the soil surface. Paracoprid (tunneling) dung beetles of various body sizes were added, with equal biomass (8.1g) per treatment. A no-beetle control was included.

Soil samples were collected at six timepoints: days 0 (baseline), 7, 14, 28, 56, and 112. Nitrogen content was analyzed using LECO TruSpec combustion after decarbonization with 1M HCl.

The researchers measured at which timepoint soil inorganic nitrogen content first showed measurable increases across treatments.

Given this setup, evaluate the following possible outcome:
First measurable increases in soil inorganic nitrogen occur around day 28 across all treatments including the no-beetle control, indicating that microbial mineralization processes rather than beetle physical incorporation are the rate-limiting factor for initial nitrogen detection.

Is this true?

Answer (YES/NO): NO